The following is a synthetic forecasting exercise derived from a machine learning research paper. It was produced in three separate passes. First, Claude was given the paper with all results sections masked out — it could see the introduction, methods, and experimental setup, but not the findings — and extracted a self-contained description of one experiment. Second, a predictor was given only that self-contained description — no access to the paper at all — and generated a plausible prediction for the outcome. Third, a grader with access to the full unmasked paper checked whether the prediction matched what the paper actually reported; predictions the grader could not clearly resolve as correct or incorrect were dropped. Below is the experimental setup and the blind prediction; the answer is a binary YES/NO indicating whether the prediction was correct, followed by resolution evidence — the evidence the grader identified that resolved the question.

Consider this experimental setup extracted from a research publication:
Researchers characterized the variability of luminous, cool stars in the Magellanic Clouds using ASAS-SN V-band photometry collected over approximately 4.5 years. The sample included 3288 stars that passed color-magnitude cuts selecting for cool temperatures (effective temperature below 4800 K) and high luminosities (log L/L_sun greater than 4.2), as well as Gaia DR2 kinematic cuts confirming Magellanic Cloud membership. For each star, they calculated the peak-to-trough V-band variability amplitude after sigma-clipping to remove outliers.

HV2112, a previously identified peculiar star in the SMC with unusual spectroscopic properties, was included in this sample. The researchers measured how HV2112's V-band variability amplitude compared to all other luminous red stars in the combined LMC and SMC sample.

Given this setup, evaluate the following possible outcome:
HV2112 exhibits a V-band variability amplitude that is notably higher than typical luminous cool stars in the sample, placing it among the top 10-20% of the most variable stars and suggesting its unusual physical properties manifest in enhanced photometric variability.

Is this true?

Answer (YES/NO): NO